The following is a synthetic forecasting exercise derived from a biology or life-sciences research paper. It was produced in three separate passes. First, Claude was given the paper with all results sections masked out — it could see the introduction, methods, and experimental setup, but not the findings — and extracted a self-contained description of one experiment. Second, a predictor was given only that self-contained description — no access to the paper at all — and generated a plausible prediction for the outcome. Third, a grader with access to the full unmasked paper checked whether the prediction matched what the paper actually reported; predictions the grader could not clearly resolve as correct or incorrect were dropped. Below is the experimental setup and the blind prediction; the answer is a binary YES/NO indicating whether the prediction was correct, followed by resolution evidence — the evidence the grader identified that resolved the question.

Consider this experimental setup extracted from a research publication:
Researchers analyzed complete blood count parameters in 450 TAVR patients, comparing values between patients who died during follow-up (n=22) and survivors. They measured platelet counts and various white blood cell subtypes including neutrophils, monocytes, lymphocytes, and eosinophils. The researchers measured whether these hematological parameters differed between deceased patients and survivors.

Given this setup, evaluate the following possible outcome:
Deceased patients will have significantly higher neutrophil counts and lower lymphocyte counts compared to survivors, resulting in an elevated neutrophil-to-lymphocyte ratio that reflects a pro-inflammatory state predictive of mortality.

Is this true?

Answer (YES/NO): NO